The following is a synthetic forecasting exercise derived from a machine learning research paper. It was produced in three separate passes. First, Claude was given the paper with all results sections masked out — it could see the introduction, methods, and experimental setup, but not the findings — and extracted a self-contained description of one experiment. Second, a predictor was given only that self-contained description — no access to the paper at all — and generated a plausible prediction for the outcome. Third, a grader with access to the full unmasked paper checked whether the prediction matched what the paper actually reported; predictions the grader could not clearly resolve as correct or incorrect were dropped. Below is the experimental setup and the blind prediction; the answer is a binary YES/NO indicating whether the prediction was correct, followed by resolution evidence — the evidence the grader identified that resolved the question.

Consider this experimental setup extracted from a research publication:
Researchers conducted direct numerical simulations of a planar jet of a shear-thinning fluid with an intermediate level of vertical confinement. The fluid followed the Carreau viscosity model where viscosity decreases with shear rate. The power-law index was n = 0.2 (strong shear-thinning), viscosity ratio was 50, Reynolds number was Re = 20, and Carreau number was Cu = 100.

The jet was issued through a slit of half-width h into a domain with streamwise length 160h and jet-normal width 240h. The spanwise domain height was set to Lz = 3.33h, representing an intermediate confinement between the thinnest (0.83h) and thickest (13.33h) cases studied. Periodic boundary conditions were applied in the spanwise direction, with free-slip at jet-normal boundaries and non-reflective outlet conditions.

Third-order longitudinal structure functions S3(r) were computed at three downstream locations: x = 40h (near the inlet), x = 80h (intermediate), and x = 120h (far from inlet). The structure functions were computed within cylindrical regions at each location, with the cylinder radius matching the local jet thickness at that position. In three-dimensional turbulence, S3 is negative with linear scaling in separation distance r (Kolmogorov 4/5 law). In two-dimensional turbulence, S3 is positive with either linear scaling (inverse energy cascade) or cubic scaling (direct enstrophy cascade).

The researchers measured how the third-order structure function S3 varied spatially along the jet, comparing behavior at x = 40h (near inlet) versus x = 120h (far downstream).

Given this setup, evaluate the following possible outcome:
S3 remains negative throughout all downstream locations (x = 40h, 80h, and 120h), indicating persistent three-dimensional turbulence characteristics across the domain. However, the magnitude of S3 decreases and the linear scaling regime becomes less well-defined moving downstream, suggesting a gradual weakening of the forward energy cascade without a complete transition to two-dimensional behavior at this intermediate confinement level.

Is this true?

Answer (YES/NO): NO